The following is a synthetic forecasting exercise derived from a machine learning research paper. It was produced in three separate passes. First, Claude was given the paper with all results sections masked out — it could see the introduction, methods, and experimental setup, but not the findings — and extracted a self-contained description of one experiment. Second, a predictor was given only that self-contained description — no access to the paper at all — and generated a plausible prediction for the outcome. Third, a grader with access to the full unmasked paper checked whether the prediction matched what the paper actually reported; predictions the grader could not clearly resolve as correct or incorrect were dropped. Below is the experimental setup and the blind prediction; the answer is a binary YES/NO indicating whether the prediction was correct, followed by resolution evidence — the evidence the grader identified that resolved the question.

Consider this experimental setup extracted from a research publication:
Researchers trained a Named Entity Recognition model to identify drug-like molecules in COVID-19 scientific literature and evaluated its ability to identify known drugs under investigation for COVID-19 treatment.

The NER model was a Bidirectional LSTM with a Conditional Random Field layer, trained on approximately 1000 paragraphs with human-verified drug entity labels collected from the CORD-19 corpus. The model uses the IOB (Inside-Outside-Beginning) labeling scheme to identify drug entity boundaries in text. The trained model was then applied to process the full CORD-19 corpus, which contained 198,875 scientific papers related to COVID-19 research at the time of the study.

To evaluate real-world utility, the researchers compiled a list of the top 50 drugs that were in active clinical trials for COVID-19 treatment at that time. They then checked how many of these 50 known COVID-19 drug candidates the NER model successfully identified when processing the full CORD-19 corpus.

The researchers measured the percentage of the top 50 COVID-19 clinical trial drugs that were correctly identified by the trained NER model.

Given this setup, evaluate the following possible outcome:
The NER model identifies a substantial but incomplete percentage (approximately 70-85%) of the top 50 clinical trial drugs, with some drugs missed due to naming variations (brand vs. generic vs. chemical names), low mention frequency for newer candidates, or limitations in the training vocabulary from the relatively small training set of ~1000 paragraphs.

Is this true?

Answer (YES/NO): NO